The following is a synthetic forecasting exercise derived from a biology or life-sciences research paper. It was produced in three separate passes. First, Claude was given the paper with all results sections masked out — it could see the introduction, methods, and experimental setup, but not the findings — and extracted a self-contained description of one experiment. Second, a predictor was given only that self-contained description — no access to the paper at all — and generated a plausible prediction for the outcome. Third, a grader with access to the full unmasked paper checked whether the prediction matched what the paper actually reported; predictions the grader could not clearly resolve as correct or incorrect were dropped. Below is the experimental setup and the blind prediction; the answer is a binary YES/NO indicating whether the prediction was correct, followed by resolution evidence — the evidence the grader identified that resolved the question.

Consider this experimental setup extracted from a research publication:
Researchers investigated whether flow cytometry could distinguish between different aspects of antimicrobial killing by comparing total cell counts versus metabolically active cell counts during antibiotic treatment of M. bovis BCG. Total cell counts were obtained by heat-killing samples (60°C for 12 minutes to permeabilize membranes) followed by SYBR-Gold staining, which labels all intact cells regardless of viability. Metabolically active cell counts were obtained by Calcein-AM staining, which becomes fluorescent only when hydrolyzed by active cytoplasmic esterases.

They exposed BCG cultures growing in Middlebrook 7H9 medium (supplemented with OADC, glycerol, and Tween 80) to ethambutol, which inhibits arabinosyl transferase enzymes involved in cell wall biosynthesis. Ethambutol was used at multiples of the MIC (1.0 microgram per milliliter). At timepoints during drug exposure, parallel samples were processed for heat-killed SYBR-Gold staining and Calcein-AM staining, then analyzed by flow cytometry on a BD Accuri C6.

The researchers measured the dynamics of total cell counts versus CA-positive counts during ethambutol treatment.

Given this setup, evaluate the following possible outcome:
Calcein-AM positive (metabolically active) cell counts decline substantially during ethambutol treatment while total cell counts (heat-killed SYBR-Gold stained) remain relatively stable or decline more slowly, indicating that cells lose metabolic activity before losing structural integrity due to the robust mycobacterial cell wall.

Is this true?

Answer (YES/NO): YES